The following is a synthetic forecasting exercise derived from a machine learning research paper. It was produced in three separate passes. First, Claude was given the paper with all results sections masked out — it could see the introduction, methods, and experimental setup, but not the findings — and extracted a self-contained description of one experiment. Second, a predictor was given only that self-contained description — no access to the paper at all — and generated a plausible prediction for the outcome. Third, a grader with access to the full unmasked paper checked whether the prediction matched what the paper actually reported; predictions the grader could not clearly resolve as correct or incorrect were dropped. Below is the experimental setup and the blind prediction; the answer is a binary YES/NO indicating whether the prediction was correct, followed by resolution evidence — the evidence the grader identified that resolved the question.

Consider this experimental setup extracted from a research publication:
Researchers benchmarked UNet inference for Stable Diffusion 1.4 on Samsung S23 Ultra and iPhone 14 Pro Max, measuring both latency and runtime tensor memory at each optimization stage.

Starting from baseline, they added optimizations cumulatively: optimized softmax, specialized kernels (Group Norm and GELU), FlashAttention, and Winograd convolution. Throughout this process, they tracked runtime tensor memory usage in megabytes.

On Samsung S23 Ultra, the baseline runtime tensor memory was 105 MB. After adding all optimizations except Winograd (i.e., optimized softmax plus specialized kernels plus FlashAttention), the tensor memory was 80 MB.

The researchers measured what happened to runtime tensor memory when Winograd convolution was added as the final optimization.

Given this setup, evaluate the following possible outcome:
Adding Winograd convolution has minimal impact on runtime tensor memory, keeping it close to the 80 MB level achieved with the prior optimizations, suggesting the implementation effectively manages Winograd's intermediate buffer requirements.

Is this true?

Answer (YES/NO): YES